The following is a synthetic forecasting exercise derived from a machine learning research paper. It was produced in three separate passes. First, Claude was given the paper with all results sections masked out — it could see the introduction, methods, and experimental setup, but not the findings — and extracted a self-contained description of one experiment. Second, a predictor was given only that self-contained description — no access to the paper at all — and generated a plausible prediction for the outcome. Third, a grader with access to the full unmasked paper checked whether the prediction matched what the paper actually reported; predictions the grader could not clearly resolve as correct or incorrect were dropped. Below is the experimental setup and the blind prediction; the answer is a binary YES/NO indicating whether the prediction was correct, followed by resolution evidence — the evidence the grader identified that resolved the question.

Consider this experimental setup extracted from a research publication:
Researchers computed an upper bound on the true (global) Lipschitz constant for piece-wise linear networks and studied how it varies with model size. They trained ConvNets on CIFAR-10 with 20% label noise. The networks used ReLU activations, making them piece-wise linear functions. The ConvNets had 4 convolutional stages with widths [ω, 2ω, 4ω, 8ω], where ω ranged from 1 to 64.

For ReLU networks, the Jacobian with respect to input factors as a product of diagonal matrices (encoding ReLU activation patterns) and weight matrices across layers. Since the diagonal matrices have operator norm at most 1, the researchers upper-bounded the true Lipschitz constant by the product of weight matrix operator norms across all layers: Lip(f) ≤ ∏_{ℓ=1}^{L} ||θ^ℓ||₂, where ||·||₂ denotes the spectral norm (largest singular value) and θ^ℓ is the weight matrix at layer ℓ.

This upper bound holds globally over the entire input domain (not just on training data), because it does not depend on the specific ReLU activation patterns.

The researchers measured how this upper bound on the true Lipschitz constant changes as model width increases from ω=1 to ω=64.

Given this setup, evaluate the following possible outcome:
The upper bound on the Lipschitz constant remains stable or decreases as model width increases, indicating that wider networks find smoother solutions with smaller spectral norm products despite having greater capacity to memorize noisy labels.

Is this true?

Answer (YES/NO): NO